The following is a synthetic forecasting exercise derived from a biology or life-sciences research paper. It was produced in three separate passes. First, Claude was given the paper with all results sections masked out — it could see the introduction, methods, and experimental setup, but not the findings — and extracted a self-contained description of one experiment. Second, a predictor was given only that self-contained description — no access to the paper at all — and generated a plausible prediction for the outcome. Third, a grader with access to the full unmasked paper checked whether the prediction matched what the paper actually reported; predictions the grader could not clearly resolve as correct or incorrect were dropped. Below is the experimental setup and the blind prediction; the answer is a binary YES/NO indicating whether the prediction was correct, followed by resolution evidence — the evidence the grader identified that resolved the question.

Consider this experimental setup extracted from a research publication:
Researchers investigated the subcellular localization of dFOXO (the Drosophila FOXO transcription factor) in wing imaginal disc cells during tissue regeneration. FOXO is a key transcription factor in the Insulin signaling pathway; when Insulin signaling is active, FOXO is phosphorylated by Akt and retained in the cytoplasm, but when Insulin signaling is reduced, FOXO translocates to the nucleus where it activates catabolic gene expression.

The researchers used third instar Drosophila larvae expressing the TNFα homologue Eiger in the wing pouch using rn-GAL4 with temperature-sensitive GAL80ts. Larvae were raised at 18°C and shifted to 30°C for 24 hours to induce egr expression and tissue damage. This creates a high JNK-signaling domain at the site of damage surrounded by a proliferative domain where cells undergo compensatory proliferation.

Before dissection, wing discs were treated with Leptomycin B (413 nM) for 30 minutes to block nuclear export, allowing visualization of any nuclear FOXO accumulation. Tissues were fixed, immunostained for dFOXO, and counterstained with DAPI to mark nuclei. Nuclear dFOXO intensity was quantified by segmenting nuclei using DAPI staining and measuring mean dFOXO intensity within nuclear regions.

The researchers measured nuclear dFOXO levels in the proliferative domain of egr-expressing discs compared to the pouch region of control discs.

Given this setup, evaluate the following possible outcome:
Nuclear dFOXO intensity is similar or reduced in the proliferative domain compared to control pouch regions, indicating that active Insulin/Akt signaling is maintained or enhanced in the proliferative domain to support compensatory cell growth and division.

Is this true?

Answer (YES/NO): NO